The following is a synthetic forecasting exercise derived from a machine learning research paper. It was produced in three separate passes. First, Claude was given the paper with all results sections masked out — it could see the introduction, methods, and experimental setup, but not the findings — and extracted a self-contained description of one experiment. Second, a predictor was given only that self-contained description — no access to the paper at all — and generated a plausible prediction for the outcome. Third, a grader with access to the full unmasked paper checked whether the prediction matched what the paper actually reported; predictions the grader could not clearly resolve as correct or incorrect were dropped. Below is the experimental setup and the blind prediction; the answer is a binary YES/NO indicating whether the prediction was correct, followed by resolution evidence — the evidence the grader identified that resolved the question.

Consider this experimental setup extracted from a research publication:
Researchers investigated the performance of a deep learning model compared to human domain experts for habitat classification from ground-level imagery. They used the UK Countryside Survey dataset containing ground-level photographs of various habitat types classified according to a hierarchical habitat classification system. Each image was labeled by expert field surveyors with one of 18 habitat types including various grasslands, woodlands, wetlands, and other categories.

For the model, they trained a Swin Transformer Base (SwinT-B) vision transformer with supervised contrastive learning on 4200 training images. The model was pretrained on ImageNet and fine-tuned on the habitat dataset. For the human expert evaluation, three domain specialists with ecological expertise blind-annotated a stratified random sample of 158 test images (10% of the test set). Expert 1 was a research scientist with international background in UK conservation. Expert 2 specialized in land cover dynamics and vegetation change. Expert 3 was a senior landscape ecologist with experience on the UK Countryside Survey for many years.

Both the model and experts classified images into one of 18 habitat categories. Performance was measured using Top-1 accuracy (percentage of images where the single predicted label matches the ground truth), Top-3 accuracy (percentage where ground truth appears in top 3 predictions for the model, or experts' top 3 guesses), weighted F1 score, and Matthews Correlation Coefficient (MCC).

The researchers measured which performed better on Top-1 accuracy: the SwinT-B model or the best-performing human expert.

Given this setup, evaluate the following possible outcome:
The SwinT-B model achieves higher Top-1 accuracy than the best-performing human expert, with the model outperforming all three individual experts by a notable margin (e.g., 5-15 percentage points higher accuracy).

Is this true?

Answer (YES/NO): NO